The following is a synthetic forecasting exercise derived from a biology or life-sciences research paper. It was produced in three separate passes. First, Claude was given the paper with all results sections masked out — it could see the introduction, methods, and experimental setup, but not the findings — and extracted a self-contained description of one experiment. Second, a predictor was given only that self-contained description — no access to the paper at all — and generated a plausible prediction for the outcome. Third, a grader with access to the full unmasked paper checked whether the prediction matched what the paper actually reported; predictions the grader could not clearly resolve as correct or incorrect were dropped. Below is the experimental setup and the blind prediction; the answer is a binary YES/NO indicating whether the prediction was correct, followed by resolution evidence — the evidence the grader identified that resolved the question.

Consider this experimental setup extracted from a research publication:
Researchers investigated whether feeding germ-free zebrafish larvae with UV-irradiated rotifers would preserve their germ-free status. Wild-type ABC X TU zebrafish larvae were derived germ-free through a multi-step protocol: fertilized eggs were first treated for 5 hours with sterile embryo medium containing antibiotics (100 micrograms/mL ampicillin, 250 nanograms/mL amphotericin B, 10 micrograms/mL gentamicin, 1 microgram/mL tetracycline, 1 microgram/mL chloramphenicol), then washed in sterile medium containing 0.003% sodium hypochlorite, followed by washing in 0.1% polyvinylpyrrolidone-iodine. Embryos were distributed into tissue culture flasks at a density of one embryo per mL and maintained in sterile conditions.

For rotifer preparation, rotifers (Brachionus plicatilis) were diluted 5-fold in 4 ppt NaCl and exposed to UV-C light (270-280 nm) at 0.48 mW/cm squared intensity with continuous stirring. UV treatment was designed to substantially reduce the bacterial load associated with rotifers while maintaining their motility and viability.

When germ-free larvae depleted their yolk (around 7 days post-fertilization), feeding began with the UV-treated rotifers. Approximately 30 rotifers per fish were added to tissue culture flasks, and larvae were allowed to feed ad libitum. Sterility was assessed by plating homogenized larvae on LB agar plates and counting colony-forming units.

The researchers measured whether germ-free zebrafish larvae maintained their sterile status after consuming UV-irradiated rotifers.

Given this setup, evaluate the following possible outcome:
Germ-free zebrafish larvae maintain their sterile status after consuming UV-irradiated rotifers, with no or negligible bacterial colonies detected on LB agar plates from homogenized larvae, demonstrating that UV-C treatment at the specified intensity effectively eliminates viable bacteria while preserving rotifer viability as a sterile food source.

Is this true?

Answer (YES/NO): NO